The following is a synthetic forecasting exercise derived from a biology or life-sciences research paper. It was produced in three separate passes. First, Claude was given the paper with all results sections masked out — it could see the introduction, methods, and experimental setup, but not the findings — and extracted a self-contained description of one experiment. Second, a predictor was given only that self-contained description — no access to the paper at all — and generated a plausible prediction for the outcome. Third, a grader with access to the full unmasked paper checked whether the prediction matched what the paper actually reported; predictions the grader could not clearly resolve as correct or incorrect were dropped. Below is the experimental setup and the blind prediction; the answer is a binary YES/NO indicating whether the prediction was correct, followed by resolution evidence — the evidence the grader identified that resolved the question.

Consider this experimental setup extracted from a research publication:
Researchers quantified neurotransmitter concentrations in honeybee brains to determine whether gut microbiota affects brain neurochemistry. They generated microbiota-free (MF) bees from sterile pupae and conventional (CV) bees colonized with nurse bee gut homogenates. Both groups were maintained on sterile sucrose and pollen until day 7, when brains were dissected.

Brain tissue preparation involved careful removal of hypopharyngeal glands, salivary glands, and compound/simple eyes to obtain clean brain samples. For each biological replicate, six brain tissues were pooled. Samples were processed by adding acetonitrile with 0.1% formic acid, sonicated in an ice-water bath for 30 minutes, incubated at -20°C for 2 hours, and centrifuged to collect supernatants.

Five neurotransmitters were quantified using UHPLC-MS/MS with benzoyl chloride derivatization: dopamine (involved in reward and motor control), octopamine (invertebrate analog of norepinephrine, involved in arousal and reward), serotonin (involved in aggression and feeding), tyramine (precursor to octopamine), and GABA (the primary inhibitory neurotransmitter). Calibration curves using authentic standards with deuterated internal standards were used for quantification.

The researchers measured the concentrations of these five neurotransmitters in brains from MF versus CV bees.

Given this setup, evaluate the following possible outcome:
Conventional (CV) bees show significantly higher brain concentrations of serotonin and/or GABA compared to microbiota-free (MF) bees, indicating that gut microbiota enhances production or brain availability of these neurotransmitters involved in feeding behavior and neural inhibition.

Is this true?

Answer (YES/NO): NO